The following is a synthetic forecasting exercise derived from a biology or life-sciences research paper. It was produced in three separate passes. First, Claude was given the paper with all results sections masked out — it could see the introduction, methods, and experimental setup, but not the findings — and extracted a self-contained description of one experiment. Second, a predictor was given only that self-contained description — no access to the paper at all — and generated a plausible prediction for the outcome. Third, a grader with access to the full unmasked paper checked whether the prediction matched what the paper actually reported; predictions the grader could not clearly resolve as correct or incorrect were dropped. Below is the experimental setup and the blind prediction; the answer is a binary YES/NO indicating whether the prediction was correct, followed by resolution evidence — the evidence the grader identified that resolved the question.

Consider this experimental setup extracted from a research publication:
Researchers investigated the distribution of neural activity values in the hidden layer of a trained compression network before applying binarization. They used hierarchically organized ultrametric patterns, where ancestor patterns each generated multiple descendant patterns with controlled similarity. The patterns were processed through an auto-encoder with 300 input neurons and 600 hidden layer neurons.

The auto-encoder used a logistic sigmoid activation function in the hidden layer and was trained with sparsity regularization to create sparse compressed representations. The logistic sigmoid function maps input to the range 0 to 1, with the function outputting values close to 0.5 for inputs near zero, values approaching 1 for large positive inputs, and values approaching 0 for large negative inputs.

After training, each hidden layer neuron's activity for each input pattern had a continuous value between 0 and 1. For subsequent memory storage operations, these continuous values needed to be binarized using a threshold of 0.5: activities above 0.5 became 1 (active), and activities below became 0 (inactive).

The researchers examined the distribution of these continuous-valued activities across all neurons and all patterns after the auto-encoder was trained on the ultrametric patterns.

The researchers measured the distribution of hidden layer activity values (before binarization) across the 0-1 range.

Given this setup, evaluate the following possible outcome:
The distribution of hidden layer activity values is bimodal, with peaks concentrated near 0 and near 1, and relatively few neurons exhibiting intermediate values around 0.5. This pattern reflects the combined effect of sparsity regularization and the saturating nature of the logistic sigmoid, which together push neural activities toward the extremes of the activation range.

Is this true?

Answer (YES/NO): YES